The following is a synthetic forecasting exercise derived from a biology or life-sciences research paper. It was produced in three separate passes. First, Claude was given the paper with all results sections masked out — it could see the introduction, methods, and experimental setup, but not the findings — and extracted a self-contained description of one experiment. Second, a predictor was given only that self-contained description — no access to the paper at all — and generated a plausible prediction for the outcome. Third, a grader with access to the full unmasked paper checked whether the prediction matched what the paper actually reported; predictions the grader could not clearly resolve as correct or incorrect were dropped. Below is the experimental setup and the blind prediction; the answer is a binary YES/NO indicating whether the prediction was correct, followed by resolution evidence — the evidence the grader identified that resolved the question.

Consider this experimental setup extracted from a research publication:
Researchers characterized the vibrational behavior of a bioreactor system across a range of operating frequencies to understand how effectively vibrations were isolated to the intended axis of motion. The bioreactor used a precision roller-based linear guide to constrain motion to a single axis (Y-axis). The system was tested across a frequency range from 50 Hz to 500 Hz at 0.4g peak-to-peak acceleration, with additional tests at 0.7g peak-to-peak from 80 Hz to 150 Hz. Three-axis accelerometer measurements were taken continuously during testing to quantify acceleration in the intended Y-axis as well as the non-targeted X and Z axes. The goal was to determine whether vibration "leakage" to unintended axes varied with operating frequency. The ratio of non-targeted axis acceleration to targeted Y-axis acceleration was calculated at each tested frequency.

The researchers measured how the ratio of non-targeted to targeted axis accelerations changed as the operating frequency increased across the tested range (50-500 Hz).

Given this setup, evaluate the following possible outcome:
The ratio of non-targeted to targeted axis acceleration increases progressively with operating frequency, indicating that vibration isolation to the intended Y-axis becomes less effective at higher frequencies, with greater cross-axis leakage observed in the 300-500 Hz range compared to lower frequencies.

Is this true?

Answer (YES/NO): YES